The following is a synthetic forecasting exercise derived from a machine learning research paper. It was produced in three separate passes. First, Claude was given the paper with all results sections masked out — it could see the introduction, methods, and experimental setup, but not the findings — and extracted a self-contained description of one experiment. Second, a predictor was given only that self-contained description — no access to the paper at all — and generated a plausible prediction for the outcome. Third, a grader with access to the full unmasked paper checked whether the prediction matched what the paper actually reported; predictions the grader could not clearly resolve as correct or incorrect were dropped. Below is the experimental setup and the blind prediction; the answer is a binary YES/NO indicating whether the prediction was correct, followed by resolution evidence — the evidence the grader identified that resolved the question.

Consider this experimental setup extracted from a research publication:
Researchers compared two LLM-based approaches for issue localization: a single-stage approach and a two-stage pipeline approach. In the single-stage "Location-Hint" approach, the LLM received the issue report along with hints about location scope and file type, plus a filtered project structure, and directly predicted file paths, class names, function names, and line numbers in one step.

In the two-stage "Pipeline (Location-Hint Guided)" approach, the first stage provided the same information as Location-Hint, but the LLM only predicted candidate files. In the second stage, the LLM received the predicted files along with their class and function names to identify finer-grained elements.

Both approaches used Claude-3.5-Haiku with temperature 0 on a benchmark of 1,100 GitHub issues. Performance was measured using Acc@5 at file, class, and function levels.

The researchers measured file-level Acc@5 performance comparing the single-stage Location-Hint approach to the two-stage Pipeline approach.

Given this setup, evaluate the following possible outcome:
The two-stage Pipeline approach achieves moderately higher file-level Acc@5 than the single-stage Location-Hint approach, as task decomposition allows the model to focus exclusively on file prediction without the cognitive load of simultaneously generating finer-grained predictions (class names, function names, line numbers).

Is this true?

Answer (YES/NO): NO